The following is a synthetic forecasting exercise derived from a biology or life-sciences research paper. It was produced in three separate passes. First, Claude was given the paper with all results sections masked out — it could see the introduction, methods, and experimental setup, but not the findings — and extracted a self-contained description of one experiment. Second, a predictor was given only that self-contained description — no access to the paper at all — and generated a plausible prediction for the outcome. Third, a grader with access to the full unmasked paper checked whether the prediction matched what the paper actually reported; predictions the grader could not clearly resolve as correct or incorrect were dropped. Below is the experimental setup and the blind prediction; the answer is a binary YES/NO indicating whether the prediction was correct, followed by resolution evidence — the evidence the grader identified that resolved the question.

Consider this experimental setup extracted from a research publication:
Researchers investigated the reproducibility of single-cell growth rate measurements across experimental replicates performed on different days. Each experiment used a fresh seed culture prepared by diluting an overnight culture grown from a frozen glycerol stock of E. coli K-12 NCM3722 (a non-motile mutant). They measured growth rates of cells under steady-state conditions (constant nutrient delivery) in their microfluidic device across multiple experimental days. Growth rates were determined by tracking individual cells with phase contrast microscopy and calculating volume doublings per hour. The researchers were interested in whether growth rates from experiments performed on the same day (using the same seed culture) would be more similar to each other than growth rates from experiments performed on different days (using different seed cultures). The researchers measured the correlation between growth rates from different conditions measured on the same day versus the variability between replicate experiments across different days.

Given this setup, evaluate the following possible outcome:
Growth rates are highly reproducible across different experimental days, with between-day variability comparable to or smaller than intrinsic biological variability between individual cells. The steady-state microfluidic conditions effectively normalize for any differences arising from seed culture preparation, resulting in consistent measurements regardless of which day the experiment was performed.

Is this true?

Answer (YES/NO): NO